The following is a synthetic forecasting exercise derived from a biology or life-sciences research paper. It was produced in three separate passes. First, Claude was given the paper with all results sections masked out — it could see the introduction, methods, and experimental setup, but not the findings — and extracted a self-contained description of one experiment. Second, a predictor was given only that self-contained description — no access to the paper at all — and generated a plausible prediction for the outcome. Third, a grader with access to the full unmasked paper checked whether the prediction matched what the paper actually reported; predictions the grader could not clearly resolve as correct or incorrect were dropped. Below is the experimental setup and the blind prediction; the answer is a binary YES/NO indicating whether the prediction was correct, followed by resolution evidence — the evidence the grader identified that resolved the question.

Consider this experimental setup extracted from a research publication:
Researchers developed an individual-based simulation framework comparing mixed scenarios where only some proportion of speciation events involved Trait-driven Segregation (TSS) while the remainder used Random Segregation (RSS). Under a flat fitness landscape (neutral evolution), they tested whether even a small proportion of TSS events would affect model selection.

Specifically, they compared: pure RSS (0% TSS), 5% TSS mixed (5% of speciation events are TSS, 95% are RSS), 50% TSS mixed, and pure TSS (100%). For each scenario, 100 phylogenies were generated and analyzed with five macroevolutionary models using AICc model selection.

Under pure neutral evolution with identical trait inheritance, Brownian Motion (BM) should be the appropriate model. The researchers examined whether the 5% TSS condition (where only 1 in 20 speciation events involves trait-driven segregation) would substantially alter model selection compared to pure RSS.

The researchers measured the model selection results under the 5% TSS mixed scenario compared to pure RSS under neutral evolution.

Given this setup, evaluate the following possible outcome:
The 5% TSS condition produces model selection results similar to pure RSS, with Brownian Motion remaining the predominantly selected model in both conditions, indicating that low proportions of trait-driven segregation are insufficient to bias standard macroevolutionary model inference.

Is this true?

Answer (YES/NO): NO